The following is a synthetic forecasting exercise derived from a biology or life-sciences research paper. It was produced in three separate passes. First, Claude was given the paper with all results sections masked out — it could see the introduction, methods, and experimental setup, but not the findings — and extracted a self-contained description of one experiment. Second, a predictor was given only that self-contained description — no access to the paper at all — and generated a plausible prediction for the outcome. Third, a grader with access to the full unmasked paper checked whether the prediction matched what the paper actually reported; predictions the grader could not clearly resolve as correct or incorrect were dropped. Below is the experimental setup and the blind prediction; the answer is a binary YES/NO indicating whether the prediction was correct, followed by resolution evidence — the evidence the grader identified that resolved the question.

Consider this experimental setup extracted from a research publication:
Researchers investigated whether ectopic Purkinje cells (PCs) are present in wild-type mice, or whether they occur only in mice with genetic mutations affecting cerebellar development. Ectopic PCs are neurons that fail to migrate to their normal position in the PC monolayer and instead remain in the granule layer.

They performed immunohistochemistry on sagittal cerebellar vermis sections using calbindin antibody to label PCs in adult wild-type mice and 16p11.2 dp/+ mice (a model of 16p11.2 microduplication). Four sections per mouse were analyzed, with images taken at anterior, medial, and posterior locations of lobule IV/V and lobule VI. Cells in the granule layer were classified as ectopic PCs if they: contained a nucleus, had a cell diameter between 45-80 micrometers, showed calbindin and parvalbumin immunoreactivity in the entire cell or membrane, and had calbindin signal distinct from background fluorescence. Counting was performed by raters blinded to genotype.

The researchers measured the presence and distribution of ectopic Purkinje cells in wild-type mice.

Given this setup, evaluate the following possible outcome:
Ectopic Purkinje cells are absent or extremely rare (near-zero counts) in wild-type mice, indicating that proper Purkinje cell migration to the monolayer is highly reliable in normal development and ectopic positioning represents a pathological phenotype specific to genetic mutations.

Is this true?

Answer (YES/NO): NO